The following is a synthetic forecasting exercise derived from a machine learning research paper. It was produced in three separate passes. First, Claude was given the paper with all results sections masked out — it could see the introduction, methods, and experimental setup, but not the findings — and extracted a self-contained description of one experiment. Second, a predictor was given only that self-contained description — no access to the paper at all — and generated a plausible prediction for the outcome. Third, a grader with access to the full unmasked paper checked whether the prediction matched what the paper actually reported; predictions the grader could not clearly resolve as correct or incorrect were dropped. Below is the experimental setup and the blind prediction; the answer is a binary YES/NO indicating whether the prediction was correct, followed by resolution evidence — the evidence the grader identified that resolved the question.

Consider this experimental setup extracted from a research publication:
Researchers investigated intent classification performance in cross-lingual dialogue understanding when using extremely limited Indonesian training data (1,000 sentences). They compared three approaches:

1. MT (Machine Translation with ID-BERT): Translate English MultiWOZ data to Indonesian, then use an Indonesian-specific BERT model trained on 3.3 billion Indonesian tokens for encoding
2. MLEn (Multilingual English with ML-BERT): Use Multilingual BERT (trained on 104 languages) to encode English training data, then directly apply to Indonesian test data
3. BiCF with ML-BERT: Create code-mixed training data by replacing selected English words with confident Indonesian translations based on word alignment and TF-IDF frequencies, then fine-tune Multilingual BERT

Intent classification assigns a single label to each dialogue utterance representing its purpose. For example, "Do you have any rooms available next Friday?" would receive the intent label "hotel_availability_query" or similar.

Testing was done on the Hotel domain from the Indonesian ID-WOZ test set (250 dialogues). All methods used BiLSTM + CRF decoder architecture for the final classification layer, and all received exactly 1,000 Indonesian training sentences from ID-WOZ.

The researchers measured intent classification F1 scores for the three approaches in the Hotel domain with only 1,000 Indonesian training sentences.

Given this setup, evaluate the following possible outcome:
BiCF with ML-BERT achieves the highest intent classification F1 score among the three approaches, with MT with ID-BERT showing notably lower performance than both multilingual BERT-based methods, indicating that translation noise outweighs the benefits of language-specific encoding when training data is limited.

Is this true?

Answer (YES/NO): NO